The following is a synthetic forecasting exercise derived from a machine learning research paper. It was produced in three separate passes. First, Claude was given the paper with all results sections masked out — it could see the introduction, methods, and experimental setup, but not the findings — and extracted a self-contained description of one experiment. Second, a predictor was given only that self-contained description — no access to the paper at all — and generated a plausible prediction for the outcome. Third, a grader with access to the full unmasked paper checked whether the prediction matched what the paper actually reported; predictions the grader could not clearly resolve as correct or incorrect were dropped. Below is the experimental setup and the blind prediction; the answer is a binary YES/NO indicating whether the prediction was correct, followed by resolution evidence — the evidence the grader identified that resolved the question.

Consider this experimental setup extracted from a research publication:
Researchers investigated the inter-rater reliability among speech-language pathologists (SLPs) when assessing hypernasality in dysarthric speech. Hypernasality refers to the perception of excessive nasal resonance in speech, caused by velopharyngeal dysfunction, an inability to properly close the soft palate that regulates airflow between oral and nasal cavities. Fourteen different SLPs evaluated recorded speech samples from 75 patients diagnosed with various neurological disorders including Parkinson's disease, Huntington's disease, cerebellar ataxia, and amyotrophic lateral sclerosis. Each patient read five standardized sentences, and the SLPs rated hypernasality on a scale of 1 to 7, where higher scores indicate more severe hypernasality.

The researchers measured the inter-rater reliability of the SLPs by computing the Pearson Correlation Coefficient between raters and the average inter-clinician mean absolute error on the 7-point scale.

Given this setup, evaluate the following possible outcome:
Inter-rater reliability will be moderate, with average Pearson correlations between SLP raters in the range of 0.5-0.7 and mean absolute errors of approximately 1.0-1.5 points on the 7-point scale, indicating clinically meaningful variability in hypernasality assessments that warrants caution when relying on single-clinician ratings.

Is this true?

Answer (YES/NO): YES